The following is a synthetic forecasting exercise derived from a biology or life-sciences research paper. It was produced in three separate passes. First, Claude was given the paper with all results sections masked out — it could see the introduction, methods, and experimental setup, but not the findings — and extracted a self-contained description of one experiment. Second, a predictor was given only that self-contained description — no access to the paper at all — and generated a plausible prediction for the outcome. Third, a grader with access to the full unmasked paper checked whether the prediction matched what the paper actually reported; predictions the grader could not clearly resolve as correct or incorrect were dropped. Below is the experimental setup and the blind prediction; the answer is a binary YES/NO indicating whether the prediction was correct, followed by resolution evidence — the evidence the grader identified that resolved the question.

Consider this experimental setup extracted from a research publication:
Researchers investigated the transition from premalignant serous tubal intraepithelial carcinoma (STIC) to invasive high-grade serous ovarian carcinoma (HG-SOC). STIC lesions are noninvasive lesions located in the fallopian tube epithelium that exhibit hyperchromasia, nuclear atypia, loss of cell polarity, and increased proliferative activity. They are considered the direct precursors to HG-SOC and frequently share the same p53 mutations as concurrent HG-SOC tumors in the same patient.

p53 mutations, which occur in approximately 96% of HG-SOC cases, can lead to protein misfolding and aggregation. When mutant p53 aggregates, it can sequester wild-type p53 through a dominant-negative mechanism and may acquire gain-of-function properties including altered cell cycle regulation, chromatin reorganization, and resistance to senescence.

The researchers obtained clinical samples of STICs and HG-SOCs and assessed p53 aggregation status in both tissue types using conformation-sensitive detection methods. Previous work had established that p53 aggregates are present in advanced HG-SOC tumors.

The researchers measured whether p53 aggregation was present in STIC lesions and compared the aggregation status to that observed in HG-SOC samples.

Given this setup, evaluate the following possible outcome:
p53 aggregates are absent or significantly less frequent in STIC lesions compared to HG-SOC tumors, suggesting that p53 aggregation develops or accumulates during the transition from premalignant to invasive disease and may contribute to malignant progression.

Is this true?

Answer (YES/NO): NO